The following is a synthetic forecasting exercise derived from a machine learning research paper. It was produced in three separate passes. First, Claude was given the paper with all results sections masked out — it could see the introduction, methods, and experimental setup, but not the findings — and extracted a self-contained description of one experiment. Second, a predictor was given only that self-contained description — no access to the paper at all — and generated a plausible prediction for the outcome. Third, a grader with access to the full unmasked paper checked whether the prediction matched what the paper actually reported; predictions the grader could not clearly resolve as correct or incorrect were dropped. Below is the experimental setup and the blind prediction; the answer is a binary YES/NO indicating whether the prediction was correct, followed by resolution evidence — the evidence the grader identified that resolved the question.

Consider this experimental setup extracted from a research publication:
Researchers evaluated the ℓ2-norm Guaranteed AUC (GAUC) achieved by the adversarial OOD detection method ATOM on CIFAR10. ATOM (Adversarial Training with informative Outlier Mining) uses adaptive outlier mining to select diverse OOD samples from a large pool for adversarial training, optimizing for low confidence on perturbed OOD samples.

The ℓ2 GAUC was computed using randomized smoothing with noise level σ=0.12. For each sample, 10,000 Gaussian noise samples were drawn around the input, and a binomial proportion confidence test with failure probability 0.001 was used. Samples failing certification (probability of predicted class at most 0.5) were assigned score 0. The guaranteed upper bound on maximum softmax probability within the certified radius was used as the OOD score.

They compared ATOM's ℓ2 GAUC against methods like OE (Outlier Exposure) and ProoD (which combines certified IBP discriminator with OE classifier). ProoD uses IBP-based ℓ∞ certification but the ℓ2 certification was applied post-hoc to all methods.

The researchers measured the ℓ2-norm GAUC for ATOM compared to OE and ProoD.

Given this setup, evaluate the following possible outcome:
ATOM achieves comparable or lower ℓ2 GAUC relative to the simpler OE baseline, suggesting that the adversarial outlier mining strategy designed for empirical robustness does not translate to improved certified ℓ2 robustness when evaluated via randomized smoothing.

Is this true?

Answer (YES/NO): NO